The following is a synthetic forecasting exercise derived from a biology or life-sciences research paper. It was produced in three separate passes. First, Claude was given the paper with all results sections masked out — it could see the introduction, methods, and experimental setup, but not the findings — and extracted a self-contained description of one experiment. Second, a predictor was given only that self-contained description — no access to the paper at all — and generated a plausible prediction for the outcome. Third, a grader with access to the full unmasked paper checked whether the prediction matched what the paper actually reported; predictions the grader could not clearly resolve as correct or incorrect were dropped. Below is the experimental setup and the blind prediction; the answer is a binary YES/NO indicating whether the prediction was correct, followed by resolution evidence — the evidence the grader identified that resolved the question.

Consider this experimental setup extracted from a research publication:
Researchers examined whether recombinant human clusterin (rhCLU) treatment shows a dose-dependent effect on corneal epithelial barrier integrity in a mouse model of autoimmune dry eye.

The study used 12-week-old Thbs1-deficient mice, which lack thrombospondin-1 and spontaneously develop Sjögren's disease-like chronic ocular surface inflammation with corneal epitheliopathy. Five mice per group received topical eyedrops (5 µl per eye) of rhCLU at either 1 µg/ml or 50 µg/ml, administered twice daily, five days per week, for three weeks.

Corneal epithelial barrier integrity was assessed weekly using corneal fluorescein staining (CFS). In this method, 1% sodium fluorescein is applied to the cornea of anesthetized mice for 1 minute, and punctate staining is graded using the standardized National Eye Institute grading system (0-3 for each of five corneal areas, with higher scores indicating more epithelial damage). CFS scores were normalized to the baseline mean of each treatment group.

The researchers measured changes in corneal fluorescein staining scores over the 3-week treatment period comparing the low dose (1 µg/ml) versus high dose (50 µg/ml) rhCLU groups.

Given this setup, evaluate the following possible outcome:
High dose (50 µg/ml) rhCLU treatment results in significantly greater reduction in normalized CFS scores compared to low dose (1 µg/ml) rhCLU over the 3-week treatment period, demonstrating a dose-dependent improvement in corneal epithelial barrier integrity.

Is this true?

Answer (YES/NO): YES